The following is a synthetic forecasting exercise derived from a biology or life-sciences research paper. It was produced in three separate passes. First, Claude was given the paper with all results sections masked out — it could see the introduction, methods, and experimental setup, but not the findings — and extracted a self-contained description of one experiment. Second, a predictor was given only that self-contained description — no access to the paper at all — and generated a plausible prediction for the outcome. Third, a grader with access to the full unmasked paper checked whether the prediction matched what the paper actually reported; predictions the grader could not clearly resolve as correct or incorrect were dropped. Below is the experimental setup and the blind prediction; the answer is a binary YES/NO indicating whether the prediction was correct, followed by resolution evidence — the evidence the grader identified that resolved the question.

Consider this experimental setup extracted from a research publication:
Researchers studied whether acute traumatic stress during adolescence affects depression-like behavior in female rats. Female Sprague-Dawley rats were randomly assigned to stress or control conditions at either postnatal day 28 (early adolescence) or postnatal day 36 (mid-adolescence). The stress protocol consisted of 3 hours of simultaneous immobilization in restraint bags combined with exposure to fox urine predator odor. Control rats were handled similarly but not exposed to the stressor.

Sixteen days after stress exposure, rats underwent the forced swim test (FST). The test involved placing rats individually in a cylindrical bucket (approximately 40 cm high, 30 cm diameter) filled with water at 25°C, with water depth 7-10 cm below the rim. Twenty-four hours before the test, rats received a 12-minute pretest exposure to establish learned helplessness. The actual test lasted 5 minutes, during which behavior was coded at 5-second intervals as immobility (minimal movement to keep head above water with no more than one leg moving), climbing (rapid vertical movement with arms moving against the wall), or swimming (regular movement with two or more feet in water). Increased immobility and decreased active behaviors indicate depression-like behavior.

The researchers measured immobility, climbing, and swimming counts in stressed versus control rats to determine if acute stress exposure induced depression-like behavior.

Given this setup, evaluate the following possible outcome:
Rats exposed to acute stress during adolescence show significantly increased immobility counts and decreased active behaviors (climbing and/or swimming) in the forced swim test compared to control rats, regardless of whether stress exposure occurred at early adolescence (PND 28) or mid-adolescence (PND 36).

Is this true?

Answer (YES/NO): NO